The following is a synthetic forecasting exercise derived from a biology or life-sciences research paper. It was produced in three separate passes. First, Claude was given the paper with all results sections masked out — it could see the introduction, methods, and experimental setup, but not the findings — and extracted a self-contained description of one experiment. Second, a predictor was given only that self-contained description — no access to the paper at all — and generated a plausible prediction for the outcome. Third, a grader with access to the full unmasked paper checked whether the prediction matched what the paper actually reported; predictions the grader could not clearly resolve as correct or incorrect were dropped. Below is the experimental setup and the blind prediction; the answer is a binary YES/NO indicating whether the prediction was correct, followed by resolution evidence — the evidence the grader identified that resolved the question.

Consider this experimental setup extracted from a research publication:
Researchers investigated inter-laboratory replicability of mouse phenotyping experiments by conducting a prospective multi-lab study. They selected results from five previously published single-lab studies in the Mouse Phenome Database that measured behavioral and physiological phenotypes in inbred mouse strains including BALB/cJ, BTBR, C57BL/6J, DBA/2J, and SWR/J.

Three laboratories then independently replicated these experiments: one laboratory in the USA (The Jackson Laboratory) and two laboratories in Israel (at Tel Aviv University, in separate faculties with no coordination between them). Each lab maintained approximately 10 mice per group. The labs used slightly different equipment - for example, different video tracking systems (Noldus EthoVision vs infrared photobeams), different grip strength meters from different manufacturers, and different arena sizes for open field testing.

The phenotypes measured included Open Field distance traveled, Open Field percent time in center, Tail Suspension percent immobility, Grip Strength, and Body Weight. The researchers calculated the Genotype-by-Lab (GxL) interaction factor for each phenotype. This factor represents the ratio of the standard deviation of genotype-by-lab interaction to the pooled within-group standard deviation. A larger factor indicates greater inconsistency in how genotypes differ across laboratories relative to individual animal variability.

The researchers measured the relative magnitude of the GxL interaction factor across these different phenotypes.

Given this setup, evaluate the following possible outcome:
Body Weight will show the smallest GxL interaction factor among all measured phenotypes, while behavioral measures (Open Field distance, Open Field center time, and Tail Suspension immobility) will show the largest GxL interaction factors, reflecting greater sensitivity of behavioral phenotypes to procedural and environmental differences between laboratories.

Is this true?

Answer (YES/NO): NO